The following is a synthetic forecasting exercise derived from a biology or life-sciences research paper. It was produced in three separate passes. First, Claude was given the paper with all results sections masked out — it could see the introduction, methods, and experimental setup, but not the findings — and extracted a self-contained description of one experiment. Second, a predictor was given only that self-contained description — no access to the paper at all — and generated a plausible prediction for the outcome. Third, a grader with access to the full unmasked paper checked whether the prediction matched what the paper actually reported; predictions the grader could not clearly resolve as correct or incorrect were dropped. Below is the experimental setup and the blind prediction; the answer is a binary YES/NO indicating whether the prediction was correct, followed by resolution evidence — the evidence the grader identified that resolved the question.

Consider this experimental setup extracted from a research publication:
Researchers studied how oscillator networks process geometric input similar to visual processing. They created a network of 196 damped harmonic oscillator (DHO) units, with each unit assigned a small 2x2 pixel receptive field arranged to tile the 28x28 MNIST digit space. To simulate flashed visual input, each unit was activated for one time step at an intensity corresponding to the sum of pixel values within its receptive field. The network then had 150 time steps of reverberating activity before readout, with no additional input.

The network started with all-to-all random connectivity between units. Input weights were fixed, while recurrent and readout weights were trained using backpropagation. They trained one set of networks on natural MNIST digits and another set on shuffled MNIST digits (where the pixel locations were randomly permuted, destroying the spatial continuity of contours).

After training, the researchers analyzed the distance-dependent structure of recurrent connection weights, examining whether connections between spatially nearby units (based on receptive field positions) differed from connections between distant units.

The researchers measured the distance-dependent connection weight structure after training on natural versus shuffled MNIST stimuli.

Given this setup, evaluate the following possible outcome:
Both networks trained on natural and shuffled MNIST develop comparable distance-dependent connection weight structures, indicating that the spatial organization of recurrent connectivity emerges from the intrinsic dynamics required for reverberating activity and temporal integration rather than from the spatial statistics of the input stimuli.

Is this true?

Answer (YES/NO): NO